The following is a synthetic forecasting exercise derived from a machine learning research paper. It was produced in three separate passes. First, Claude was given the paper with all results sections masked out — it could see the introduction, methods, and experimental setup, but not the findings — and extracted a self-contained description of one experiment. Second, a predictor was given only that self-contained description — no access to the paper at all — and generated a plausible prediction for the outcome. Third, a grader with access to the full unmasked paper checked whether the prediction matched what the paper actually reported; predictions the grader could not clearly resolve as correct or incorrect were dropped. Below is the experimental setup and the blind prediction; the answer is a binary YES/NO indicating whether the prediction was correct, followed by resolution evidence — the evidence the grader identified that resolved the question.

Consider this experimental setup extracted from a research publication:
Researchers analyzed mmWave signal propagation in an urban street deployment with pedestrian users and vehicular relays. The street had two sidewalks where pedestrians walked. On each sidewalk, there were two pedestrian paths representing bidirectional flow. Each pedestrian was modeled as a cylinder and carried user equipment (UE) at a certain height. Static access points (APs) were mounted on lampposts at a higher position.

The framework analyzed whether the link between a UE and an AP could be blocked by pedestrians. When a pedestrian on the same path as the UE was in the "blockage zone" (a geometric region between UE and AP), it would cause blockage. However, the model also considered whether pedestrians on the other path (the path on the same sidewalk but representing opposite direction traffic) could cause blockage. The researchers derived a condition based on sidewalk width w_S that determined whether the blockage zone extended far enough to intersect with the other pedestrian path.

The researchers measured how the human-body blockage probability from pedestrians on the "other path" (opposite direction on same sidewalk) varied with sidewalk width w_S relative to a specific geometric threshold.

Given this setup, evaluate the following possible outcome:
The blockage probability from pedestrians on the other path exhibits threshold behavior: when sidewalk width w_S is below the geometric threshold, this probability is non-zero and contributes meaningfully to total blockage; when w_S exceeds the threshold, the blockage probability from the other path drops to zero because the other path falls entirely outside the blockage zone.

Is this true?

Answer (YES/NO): YES